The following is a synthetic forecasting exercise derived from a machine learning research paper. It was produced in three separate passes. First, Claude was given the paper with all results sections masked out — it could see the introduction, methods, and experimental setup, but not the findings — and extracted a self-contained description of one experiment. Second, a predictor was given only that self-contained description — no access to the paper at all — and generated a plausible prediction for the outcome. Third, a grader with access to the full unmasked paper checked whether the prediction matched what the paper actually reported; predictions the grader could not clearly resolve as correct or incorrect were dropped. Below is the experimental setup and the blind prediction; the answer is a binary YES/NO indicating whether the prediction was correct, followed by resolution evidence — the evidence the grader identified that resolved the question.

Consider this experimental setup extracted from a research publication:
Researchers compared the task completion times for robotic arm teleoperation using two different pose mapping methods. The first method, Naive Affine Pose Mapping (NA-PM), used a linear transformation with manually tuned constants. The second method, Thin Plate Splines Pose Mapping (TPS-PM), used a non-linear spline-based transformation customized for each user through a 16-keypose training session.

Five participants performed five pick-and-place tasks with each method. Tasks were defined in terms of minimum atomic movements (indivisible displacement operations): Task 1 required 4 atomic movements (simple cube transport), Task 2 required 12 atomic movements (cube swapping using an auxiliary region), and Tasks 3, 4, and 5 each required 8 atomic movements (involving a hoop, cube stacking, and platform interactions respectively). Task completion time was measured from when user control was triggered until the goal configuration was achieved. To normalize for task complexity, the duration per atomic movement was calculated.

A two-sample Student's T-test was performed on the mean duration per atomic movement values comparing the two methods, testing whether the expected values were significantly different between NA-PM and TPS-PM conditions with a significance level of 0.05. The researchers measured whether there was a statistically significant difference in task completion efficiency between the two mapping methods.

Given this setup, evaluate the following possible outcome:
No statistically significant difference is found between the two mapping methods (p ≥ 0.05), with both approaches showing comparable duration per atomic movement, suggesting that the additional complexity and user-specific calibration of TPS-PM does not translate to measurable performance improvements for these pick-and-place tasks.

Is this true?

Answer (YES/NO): YES